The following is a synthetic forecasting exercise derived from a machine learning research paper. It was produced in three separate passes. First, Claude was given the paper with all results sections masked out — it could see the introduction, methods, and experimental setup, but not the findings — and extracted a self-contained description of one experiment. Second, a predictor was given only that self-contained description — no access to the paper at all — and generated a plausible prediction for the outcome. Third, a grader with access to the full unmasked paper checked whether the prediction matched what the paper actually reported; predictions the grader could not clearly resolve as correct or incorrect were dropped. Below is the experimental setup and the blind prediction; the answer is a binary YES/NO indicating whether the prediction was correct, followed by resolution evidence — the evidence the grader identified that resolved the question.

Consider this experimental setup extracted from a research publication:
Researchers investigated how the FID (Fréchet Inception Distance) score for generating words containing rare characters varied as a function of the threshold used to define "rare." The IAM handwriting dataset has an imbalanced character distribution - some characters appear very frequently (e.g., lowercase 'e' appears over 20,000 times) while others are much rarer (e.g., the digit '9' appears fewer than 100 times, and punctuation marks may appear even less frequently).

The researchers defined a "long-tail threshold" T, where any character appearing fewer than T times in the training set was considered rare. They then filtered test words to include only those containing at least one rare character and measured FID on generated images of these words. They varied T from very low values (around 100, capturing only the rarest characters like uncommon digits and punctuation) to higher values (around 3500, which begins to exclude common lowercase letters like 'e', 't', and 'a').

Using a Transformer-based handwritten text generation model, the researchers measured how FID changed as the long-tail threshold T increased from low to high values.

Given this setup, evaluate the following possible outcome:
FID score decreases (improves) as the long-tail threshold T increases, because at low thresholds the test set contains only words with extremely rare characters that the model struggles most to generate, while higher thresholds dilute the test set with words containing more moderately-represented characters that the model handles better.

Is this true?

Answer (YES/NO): NO